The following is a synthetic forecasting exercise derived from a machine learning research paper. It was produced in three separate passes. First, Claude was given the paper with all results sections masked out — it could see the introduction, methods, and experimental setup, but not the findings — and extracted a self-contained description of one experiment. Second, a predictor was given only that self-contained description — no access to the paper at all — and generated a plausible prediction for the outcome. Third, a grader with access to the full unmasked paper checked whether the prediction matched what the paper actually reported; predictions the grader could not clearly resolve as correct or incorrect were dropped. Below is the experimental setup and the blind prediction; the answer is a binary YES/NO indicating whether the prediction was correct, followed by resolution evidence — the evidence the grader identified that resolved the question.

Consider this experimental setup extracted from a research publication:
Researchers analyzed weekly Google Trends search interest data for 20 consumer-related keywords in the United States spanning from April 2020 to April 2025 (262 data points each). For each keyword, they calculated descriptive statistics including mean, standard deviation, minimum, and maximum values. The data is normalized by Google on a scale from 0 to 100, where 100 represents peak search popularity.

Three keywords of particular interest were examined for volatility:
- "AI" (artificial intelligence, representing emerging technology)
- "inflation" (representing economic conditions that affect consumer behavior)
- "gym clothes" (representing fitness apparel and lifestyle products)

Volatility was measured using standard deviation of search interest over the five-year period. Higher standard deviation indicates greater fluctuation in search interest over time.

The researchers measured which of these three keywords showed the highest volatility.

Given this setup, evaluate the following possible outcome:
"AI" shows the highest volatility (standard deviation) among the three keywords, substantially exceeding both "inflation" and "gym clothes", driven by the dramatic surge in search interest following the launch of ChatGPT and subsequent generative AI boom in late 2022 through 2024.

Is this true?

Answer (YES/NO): YES